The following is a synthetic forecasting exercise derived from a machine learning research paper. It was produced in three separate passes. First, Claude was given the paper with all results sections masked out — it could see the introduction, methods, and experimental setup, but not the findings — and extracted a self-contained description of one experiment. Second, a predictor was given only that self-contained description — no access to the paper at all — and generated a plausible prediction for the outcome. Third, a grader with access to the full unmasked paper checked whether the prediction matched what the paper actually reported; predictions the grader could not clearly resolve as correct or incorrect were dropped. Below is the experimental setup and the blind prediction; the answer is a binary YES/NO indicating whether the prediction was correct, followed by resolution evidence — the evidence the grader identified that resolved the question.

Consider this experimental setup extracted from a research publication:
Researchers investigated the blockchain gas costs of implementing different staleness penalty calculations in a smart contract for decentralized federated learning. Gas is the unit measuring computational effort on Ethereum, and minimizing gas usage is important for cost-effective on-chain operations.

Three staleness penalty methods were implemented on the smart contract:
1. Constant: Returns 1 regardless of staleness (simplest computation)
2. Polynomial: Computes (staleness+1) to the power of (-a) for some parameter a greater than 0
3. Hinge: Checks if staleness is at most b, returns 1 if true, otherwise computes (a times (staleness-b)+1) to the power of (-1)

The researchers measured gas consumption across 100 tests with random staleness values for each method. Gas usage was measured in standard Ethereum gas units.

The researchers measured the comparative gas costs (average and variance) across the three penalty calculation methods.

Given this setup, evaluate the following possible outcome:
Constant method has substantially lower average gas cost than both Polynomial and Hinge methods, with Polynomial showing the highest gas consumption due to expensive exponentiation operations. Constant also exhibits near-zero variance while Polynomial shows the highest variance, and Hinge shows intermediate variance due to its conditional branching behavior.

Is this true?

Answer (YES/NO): NO